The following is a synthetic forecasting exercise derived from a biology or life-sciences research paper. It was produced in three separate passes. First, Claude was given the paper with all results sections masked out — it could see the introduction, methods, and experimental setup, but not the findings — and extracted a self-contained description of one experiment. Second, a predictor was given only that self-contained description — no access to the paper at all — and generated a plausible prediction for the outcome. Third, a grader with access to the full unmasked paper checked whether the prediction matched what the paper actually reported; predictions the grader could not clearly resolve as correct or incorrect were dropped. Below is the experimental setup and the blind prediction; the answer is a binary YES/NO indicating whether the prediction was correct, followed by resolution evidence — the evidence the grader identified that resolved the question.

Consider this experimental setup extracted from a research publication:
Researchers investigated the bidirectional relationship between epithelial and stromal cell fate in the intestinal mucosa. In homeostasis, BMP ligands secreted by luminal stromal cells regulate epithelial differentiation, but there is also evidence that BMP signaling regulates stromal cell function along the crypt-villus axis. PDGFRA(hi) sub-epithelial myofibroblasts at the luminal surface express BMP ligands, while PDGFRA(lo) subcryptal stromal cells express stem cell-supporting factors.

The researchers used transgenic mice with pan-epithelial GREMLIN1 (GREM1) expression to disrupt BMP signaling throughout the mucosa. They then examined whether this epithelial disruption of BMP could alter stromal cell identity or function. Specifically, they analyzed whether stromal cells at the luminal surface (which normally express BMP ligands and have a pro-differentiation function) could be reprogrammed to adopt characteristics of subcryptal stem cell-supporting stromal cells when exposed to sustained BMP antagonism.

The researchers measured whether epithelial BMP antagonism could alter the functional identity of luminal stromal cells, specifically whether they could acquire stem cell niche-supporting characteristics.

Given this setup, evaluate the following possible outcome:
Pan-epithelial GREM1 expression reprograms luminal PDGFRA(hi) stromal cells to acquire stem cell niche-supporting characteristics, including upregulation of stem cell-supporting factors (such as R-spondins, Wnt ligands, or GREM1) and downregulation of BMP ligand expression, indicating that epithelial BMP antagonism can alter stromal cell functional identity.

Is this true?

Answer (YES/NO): NO